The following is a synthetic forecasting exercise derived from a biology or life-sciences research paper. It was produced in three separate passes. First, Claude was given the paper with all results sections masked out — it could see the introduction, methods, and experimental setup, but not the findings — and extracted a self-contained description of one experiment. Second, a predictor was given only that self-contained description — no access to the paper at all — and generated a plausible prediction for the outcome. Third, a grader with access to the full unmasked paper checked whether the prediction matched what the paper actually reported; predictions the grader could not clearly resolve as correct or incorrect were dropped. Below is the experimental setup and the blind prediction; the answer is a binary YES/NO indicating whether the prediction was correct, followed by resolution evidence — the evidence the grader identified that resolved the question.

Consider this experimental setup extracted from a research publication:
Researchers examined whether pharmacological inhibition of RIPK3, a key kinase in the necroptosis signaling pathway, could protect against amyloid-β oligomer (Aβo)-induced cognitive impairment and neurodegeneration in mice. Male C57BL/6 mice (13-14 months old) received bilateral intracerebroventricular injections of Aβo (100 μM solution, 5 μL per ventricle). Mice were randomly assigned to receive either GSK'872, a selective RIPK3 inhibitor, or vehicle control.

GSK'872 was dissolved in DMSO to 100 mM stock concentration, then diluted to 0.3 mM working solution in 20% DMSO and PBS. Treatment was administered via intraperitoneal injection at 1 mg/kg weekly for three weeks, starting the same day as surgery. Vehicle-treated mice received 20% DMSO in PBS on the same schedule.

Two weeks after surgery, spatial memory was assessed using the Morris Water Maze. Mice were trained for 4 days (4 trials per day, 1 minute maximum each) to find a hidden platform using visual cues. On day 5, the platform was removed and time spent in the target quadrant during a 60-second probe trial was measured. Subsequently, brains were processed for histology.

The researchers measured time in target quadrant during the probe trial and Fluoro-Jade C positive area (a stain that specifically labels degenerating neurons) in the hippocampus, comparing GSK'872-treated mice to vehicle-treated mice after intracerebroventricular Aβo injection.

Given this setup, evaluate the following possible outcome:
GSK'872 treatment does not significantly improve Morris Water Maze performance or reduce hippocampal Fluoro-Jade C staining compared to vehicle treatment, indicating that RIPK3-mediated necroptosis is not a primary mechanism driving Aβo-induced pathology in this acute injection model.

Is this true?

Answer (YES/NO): NO